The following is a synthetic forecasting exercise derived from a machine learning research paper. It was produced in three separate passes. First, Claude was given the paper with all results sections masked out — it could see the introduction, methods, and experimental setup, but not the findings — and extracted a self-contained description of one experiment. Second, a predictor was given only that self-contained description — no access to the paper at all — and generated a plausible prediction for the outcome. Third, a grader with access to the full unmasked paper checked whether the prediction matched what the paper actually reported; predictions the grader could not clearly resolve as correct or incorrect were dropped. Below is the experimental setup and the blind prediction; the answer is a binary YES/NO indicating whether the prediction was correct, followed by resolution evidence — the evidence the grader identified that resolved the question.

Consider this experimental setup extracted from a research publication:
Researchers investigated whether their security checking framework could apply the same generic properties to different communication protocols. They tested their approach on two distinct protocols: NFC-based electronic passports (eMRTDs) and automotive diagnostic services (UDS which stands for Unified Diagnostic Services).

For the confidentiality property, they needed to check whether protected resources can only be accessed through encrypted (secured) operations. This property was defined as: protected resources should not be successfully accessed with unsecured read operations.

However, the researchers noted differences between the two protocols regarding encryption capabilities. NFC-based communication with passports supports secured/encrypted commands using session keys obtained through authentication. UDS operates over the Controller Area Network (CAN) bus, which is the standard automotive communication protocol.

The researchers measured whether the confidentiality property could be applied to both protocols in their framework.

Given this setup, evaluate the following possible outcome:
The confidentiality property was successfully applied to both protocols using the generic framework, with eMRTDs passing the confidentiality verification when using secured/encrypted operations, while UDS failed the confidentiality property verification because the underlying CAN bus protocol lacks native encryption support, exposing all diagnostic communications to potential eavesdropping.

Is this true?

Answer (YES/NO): NO